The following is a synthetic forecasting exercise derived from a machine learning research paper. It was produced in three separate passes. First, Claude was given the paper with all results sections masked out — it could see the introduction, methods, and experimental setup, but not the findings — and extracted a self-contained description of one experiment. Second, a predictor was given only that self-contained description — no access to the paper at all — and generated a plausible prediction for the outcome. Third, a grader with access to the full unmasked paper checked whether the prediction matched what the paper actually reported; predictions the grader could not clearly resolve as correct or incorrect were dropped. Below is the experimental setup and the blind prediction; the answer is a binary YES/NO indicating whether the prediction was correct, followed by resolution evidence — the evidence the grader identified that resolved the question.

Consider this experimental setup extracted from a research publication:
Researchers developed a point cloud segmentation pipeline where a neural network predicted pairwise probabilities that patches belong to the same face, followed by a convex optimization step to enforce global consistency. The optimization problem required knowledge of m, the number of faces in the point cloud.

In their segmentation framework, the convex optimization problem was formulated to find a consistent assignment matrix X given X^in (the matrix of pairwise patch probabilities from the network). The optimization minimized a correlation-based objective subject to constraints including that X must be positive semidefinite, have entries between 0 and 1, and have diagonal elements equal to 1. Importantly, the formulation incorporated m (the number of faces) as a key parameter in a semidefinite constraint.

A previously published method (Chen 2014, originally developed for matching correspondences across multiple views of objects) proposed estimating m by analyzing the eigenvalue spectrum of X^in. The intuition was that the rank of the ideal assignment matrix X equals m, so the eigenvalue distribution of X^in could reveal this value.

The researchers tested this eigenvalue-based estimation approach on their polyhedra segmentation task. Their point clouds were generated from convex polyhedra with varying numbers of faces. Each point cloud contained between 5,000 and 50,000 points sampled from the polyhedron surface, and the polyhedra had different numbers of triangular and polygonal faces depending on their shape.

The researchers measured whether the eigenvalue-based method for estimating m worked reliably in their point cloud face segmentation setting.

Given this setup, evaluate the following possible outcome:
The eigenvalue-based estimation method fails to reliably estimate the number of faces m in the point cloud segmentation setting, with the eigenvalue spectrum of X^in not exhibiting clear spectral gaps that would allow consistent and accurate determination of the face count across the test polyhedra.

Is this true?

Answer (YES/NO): NO